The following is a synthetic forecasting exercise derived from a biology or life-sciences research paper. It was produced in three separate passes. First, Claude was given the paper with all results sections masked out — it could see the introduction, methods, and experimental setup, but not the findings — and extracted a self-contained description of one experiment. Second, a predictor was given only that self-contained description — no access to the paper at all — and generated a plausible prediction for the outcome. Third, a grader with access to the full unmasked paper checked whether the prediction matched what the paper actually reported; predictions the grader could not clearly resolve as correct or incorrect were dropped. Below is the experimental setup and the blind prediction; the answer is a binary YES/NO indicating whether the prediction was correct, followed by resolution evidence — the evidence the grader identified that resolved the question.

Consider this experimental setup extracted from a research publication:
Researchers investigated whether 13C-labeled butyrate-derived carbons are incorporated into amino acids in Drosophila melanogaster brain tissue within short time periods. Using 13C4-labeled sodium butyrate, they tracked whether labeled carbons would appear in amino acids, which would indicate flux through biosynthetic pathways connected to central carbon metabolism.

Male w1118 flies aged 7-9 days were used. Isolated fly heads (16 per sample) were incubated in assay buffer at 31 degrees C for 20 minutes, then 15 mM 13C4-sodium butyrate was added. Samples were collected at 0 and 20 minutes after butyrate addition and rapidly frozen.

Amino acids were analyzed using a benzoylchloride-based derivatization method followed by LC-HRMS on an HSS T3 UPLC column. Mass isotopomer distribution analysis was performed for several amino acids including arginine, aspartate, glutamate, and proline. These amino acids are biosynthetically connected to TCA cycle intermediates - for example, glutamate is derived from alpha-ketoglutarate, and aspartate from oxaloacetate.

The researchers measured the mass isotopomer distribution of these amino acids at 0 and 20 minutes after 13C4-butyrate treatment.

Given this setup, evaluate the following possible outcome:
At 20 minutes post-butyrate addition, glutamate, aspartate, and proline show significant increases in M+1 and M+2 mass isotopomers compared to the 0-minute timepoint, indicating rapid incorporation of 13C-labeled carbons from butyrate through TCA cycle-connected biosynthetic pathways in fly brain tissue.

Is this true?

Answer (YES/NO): NO